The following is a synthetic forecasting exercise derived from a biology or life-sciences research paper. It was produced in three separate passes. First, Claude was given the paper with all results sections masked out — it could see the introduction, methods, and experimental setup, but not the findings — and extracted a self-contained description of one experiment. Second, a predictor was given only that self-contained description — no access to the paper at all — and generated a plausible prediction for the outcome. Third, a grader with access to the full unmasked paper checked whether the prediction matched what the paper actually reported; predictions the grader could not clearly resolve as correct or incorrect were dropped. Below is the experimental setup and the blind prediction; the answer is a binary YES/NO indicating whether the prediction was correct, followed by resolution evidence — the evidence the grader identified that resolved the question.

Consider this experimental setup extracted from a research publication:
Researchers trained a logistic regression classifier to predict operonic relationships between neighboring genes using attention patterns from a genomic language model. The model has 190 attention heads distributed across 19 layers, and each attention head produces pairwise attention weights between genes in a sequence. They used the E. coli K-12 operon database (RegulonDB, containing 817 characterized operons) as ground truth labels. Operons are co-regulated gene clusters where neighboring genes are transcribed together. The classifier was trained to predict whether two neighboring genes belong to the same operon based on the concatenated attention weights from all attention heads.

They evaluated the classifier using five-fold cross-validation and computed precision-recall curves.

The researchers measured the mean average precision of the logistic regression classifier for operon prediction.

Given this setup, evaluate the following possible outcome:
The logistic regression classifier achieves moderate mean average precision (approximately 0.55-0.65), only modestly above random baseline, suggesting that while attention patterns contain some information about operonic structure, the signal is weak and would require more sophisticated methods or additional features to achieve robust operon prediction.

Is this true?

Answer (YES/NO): NO